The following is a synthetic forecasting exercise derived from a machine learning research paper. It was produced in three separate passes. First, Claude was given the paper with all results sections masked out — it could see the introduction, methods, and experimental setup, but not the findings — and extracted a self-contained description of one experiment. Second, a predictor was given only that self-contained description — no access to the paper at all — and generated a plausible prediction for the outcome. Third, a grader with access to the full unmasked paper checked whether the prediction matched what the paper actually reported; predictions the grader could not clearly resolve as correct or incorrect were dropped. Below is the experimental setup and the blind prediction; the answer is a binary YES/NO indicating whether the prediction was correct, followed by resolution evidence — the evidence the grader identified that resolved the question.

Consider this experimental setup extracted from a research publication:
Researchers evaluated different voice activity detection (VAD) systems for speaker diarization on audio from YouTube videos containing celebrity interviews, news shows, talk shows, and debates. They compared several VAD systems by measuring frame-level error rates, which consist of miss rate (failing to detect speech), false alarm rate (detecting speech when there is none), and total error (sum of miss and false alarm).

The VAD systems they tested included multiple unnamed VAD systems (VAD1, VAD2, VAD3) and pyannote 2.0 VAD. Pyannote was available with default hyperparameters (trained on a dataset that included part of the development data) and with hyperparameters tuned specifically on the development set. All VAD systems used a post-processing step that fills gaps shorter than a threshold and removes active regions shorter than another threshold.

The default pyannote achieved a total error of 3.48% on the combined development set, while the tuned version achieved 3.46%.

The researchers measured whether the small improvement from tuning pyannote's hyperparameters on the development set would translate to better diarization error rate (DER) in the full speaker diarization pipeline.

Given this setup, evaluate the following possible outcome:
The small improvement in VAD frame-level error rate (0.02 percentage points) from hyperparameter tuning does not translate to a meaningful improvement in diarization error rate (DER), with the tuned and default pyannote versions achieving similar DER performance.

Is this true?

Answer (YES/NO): YES